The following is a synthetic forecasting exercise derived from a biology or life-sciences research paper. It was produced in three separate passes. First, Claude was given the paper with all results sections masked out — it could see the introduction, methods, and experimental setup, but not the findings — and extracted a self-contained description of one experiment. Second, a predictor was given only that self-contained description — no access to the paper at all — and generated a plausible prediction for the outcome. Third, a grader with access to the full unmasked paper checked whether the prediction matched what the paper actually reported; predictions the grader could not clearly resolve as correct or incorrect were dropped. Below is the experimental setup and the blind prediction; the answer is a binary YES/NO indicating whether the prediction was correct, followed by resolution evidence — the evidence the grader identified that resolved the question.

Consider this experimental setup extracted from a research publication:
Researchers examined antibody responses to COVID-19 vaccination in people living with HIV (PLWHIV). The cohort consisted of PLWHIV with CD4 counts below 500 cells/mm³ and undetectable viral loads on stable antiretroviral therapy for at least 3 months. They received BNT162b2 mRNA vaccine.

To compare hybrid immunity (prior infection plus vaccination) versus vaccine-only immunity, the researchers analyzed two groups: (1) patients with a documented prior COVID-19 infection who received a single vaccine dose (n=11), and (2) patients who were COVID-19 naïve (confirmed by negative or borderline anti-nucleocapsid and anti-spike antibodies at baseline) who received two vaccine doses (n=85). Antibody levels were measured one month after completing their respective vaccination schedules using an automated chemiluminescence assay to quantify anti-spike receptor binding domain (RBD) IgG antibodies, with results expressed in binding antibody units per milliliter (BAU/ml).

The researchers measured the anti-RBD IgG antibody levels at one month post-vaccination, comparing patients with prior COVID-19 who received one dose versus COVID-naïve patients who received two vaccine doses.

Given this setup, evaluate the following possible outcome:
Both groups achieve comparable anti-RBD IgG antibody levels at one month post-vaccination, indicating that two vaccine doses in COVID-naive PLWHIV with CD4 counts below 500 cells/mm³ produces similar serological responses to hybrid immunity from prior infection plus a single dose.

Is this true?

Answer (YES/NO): NO